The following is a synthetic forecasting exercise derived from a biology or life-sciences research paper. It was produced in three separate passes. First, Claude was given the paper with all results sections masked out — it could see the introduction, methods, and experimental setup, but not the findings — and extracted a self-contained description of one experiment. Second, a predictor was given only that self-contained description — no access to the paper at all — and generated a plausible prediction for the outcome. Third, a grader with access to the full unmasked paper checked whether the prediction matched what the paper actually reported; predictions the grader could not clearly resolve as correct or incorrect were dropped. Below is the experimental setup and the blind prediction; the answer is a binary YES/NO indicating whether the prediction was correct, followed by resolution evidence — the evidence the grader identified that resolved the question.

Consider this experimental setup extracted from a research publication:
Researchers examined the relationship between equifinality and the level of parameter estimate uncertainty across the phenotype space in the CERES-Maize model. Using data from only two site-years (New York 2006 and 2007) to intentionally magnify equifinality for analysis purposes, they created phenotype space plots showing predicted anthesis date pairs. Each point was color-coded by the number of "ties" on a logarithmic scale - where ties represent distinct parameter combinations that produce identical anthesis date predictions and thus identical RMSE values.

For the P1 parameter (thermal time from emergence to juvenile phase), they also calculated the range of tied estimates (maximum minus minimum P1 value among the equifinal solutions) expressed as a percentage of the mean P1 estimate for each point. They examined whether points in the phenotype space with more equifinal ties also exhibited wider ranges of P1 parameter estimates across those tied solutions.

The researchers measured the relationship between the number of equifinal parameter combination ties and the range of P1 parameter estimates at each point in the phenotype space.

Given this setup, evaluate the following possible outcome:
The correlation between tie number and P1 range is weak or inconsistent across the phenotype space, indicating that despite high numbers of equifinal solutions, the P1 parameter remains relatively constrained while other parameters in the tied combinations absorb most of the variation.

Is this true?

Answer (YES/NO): NO